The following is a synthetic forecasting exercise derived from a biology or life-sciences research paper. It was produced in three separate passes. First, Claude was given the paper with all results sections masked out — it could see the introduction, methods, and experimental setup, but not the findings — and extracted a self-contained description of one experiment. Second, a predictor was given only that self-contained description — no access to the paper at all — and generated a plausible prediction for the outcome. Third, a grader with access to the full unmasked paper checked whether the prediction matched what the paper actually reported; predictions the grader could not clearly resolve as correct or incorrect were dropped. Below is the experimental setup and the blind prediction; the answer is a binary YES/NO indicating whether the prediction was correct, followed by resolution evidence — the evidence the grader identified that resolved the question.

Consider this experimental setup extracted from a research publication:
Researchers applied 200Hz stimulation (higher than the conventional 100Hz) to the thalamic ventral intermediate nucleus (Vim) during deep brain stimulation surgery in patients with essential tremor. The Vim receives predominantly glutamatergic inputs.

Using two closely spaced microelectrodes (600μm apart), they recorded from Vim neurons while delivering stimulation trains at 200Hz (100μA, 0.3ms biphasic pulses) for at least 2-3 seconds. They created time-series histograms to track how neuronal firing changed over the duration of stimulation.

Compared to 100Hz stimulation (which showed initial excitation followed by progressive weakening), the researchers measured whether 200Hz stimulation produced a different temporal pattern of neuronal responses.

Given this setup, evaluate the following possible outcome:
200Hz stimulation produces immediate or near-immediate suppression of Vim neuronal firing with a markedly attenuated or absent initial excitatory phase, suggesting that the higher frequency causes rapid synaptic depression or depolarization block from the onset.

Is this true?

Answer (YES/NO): NO